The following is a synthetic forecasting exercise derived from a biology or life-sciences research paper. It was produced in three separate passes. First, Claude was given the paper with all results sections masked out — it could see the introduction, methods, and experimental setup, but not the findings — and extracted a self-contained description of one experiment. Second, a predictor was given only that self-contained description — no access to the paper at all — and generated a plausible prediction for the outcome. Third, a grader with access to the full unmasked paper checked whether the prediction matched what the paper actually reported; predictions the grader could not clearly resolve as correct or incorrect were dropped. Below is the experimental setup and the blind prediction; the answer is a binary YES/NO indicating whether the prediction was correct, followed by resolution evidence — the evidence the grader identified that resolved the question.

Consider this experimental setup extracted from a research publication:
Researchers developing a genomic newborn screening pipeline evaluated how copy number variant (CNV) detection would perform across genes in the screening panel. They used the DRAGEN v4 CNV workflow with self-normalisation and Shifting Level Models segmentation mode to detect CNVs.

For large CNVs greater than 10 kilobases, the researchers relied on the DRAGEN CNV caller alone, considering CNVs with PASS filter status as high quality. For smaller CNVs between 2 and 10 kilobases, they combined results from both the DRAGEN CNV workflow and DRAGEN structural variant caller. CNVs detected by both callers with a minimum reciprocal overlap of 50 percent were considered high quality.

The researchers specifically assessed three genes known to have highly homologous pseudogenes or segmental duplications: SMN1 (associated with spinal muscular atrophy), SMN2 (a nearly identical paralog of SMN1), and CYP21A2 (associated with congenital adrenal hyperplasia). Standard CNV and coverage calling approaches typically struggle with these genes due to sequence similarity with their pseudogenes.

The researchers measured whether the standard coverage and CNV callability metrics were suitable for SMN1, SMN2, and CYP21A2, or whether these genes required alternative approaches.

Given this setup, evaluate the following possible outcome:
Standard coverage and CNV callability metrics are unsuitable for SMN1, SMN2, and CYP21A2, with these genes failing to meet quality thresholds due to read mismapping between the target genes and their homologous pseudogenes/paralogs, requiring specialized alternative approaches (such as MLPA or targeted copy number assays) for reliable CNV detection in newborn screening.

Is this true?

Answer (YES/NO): NO